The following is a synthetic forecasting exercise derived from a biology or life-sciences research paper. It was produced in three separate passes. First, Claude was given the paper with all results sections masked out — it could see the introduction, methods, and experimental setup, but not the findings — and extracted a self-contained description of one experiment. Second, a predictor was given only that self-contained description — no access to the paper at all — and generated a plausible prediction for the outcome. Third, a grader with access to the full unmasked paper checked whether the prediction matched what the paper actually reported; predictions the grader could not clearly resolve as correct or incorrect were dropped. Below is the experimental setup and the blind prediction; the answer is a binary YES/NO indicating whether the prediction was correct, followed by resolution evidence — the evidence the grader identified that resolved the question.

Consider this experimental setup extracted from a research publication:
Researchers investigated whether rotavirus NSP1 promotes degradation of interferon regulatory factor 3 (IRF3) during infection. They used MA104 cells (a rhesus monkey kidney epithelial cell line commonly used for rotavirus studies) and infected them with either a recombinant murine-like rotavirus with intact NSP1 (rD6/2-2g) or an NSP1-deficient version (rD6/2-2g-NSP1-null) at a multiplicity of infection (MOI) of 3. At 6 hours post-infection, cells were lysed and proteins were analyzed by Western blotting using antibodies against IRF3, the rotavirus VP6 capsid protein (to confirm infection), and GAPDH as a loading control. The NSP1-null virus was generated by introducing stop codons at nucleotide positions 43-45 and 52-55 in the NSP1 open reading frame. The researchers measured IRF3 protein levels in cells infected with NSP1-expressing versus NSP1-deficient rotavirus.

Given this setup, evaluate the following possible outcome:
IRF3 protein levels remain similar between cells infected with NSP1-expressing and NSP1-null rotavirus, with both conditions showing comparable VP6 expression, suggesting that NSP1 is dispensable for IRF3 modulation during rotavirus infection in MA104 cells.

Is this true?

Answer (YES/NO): NO